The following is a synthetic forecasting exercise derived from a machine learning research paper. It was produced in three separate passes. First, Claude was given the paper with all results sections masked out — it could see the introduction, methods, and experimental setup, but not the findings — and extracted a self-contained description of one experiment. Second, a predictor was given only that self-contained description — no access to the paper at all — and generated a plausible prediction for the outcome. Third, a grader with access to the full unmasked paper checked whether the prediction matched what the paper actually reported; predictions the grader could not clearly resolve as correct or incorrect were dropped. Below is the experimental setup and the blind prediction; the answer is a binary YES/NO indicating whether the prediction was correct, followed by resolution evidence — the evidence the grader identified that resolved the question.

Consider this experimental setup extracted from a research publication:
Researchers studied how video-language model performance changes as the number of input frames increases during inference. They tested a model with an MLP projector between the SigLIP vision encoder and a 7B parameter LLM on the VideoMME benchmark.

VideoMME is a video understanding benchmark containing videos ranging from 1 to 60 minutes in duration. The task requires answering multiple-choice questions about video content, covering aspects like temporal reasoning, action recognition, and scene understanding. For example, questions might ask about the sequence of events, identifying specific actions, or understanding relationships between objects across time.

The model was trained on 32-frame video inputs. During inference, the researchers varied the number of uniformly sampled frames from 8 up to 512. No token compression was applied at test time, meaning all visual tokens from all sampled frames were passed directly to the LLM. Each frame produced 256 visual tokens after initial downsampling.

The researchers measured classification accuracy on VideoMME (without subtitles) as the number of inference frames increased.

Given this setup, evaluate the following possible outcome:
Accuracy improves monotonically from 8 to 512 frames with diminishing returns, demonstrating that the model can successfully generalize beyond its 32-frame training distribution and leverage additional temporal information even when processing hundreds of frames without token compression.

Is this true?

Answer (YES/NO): NO